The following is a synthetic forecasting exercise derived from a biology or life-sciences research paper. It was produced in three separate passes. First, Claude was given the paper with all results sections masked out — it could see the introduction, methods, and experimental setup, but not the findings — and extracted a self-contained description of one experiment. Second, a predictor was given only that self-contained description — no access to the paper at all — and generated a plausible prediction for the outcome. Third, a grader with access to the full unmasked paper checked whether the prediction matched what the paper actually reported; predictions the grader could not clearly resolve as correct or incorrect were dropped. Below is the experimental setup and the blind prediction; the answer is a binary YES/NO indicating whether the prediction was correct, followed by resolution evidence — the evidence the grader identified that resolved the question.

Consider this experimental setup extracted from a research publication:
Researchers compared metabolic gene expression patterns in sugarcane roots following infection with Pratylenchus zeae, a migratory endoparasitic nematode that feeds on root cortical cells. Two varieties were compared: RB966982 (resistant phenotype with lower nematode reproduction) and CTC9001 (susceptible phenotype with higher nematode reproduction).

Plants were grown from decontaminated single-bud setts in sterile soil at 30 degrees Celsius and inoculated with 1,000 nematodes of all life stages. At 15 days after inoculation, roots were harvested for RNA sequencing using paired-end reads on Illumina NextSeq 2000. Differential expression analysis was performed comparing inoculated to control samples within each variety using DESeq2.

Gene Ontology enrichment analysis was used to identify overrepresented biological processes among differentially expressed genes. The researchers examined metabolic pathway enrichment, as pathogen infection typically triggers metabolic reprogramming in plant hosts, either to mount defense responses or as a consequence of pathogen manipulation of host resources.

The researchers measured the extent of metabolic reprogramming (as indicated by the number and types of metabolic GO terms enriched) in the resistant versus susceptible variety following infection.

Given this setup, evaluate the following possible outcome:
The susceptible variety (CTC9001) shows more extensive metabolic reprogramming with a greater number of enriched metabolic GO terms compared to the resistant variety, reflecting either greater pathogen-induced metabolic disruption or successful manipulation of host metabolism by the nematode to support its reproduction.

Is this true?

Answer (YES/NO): NO